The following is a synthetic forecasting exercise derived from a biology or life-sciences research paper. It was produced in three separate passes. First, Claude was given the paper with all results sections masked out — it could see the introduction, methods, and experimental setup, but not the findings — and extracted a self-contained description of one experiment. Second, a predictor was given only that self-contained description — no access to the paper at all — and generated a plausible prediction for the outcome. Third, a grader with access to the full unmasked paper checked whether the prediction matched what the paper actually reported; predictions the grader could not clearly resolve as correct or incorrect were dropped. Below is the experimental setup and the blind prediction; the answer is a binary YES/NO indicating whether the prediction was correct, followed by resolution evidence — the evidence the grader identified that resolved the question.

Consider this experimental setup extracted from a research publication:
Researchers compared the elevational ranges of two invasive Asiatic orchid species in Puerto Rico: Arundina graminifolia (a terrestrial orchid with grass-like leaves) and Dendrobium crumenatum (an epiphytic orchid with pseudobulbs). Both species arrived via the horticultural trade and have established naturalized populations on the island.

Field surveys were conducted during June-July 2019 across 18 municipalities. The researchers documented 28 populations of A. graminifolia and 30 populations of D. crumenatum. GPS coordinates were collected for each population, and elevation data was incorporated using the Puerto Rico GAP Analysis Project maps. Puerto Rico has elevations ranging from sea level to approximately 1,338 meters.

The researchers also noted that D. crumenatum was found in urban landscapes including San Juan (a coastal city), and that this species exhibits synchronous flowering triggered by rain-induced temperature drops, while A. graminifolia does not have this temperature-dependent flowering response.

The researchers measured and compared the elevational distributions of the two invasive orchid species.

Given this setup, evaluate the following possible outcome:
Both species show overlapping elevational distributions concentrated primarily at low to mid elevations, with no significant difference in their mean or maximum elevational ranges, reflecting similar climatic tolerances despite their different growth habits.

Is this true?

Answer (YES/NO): NO